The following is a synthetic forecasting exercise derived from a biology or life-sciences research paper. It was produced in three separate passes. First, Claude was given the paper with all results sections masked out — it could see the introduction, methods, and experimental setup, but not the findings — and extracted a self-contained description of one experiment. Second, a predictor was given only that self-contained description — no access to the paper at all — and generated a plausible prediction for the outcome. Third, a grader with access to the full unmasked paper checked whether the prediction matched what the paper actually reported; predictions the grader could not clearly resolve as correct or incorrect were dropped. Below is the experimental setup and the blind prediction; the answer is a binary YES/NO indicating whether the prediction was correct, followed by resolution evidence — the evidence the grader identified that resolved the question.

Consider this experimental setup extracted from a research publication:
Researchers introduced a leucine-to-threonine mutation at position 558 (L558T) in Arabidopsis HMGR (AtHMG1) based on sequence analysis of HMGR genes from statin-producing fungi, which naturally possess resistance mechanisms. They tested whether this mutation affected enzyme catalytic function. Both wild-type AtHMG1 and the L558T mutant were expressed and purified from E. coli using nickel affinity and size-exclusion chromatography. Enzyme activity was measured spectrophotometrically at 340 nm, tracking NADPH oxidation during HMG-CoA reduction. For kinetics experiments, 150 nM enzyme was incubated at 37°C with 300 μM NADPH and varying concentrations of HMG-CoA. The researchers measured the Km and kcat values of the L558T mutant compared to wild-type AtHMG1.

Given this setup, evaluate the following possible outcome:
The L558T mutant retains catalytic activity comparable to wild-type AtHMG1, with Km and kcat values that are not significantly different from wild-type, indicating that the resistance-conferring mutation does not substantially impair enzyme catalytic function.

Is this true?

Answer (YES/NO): NO